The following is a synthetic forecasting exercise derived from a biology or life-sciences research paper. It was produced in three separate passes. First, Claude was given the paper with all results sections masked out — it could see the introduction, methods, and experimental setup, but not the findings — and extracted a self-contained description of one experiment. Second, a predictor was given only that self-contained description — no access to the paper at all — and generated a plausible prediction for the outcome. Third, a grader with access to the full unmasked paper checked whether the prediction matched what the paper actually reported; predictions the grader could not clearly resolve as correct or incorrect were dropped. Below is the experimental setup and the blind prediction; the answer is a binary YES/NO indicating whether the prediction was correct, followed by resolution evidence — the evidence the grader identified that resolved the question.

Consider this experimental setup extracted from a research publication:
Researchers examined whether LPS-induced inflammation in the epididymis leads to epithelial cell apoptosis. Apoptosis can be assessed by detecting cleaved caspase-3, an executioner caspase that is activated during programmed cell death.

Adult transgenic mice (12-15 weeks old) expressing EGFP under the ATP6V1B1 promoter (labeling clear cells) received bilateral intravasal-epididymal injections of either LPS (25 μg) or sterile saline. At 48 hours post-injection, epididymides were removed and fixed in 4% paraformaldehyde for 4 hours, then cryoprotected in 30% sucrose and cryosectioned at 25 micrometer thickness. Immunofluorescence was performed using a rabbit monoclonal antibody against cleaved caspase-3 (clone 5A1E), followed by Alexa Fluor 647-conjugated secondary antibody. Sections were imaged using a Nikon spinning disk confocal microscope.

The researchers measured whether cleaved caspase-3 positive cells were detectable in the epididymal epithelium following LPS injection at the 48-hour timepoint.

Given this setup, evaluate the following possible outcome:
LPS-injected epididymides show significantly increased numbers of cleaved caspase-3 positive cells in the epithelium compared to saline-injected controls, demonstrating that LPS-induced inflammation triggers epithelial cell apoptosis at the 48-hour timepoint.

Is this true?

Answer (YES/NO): NO